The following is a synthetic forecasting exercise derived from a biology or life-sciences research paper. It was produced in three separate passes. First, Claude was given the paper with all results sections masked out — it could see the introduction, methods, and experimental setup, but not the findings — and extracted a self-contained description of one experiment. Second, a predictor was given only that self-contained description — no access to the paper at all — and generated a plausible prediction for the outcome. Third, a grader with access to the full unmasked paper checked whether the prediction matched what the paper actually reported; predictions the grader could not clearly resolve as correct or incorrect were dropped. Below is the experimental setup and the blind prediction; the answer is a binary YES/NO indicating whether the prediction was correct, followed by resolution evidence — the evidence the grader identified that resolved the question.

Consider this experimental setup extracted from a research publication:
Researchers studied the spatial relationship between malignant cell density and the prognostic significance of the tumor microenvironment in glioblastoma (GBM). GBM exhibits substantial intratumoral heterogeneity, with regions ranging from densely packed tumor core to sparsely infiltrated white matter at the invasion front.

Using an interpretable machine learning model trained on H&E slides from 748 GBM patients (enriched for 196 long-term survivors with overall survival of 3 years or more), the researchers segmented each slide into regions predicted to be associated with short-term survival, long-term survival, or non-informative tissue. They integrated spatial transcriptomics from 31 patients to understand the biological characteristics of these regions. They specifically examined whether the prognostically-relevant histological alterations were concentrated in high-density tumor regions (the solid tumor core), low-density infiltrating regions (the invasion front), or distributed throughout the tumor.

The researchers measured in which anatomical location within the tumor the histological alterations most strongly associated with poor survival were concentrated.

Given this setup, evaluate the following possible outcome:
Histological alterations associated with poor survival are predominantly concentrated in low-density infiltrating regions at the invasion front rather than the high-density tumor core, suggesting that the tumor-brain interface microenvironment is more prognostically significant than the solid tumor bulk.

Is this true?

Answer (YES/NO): YES